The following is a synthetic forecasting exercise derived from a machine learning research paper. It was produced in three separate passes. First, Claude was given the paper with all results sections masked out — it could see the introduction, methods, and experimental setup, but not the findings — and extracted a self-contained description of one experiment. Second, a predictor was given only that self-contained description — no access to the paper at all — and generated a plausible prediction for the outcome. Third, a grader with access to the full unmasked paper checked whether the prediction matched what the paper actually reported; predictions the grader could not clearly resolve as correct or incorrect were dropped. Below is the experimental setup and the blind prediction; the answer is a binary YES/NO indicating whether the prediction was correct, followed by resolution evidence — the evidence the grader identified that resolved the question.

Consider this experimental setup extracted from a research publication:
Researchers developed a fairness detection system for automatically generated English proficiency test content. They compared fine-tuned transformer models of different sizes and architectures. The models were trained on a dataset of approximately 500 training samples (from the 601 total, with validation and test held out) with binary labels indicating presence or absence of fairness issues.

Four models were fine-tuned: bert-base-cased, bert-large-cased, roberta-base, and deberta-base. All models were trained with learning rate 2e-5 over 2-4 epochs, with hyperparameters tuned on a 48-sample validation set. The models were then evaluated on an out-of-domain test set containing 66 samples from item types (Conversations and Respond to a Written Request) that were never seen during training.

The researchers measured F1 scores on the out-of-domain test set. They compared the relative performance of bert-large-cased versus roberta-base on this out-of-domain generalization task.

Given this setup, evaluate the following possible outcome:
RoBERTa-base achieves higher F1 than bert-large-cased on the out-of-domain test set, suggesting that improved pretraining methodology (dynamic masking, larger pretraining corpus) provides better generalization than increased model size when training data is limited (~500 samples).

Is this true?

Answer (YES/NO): YES